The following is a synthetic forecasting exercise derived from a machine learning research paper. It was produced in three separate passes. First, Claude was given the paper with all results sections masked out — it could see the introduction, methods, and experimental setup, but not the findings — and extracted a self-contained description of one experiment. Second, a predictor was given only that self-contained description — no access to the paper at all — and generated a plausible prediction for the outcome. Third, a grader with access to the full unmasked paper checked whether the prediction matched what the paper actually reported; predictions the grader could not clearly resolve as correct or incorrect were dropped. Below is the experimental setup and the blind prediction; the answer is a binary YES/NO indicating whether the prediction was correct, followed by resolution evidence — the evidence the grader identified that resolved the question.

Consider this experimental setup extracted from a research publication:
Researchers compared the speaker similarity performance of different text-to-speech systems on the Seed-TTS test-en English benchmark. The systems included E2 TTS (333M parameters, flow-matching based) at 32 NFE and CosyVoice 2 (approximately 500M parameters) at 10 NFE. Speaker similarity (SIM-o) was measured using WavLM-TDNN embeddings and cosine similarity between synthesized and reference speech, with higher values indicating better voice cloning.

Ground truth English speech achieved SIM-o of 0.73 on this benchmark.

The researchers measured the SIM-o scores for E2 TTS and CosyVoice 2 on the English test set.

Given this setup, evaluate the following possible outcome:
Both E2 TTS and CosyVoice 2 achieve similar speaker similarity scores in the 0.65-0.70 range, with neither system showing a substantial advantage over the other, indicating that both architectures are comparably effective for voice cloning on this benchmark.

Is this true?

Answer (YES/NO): NO